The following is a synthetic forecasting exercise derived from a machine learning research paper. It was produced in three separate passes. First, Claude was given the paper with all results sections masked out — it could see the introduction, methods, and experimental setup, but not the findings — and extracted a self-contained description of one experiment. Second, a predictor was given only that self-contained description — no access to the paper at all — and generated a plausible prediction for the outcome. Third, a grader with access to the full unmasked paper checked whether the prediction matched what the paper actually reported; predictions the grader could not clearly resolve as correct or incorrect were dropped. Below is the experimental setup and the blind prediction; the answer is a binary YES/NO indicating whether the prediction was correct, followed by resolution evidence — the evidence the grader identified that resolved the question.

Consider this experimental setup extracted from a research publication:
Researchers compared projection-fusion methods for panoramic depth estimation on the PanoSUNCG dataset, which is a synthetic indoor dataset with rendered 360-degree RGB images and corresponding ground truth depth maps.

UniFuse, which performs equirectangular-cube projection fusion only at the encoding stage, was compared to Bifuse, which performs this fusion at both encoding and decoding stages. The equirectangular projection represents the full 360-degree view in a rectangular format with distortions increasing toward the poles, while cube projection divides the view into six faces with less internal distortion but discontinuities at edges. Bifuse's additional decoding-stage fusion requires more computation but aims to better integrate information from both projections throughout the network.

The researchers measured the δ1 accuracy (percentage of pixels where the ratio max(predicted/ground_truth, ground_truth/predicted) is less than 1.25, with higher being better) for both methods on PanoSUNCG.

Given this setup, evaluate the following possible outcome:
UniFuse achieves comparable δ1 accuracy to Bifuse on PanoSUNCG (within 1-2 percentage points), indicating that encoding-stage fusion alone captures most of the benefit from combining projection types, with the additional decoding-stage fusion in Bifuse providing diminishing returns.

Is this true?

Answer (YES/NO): YES